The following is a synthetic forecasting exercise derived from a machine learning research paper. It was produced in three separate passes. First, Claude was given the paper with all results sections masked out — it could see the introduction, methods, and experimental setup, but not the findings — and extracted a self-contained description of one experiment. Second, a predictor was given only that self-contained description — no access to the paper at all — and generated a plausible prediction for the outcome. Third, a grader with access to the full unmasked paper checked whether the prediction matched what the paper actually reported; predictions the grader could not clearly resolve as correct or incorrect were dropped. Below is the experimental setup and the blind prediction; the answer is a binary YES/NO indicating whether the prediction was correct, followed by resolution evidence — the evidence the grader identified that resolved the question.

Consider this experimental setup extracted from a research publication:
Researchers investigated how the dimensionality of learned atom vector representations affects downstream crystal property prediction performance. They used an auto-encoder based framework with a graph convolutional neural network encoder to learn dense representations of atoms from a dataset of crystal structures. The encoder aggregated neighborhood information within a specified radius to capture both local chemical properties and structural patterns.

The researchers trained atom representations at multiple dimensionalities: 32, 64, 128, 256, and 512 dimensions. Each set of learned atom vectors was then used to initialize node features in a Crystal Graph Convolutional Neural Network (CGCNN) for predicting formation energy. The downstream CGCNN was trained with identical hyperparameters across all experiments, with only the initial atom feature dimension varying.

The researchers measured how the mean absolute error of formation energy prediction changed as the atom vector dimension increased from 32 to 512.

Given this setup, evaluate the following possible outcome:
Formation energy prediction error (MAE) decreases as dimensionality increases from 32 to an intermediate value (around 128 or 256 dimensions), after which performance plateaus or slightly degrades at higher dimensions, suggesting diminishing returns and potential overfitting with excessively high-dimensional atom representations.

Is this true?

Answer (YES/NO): NO